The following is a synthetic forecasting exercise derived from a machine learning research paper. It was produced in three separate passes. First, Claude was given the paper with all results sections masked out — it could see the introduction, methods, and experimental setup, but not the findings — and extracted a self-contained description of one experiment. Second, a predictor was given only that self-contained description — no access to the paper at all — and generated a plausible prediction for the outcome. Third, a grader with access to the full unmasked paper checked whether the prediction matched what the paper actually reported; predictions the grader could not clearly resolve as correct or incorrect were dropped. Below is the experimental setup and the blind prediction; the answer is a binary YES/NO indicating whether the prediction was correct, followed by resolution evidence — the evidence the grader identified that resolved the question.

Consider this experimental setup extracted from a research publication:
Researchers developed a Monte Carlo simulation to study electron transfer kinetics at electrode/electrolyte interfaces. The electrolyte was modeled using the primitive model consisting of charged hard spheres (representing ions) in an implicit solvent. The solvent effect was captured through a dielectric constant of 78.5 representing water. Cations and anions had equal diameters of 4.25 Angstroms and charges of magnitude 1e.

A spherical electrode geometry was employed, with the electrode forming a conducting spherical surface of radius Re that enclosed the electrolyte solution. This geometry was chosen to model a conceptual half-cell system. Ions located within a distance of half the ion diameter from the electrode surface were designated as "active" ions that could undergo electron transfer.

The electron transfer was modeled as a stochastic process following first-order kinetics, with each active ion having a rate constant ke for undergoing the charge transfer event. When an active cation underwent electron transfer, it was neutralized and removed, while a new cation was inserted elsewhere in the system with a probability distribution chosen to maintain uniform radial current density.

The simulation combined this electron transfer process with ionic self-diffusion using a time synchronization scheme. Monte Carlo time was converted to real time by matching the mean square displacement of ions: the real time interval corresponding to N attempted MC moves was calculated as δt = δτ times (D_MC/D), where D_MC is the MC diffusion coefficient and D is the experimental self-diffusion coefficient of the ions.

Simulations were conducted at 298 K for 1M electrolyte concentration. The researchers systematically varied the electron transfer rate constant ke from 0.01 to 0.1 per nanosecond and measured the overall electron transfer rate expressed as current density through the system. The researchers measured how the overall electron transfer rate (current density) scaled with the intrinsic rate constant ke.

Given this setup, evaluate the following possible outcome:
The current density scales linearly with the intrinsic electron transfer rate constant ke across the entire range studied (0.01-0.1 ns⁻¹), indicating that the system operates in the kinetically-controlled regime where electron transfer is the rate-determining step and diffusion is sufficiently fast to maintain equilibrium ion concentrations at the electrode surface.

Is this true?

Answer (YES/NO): NO